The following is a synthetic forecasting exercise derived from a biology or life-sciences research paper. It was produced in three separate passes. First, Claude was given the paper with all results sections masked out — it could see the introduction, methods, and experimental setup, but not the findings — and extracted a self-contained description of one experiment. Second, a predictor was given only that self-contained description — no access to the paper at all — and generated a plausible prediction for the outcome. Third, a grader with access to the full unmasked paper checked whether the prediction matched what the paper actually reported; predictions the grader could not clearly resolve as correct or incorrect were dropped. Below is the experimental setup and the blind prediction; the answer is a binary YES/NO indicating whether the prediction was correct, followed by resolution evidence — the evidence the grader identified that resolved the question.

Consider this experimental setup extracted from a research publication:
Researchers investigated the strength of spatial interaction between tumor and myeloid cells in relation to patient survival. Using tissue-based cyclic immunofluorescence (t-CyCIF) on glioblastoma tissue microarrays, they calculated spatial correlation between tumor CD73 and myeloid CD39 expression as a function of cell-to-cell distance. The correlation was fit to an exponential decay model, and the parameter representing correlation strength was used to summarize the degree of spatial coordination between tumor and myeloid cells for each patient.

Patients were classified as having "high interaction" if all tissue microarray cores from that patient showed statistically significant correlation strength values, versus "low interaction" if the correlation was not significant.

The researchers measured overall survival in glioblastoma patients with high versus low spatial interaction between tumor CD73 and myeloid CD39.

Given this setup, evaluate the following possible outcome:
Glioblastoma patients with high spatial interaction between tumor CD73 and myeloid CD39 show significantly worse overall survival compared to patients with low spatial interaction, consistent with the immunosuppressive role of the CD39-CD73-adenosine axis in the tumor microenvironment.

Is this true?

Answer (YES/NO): NO